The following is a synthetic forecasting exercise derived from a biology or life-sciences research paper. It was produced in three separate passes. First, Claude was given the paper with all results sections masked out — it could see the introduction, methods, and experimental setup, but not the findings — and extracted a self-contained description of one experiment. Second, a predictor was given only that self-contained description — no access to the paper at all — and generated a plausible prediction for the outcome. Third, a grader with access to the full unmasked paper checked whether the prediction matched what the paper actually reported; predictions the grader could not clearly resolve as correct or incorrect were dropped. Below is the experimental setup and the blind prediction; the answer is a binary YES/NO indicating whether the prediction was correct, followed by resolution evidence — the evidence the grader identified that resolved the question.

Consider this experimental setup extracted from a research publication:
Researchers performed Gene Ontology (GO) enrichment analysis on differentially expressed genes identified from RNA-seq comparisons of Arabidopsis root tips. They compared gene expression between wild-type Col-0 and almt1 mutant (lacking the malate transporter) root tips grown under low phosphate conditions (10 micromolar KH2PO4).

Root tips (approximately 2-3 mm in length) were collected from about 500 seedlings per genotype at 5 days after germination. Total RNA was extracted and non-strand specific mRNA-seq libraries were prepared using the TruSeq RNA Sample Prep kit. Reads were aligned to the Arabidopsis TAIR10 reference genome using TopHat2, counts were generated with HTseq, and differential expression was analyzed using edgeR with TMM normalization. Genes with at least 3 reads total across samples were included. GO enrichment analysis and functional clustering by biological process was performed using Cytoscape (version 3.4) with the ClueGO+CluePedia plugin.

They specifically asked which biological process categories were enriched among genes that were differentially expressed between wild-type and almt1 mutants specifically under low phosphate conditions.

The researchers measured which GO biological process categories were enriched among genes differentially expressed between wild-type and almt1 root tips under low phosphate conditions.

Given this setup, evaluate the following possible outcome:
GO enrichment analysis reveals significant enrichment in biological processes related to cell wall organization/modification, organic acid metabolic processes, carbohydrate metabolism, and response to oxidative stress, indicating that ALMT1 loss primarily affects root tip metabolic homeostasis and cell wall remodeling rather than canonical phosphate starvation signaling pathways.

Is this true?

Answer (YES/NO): NO